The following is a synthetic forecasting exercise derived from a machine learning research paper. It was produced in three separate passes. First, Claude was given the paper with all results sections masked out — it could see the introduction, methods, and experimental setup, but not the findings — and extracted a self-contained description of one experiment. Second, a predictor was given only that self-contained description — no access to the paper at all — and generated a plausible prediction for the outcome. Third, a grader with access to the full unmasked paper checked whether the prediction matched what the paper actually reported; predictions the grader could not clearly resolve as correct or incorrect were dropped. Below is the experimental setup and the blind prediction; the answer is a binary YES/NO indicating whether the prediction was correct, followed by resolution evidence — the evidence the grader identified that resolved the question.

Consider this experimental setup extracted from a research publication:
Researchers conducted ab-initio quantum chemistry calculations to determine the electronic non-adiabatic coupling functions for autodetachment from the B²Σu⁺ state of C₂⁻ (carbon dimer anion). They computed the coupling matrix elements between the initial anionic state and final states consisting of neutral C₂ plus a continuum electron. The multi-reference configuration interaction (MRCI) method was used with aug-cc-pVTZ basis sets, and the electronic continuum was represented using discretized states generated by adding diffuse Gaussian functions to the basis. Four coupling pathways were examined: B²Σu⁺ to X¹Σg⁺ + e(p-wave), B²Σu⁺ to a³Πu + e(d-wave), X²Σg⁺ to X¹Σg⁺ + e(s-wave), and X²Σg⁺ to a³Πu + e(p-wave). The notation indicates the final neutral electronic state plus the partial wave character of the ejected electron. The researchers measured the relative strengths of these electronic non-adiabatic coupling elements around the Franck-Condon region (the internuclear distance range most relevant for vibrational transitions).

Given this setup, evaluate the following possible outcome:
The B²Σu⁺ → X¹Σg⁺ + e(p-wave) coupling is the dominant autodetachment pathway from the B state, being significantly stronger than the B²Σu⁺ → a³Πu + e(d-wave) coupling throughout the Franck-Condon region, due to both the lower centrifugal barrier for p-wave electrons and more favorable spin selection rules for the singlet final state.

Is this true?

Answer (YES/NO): YES